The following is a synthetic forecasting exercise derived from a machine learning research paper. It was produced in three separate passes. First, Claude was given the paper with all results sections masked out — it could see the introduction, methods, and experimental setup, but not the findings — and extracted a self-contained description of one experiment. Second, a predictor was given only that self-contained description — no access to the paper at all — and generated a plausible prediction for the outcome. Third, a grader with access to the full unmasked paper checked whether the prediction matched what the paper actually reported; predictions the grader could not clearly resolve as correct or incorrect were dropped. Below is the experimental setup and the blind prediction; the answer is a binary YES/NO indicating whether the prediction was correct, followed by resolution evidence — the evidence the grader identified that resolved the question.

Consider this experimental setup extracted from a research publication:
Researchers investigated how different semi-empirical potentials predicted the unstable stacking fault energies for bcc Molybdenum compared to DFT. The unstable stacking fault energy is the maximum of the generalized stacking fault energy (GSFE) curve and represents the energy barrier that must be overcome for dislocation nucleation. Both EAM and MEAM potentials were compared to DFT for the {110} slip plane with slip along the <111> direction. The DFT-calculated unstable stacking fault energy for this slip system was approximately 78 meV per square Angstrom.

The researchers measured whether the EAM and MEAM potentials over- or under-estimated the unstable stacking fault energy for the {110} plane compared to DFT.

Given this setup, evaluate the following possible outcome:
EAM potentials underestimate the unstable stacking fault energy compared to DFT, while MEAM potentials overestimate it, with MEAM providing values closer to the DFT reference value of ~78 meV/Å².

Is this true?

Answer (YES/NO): NO